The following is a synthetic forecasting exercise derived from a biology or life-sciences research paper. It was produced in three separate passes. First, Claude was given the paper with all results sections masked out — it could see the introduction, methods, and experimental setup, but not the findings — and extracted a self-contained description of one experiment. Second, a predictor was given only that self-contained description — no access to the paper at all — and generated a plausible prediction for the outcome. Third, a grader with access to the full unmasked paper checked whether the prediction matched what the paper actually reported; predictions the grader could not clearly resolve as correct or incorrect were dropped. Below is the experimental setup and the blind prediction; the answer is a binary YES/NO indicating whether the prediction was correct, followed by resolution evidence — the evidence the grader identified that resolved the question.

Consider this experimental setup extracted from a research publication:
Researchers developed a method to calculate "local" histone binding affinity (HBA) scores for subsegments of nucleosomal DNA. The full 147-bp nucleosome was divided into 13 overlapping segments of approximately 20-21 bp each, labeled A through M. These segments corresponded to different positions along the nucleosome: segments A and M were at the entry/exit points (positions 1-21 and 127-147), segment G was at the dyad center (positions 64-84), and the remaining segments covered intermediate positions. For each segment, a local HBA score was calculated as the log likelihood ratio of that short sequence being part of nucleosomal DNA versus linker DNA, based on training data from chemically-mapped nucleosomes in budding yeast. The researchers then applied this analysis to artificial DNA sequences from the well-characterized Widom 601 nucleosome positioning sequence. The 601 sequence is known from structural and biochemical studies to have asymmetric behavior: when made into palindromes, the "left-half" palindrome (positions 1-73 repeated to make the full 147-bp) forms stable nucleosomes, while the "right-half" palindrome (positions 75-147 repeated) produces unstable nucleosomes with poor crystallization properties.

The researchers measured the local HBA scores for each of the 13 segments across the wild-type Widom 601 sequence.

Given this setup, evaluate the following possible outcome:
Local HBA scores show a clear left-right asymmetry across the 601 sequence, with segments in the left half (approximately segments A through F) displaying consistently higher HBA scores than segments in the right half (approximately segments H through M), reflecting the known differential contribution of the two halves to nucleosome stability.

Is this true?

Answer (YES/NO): NO